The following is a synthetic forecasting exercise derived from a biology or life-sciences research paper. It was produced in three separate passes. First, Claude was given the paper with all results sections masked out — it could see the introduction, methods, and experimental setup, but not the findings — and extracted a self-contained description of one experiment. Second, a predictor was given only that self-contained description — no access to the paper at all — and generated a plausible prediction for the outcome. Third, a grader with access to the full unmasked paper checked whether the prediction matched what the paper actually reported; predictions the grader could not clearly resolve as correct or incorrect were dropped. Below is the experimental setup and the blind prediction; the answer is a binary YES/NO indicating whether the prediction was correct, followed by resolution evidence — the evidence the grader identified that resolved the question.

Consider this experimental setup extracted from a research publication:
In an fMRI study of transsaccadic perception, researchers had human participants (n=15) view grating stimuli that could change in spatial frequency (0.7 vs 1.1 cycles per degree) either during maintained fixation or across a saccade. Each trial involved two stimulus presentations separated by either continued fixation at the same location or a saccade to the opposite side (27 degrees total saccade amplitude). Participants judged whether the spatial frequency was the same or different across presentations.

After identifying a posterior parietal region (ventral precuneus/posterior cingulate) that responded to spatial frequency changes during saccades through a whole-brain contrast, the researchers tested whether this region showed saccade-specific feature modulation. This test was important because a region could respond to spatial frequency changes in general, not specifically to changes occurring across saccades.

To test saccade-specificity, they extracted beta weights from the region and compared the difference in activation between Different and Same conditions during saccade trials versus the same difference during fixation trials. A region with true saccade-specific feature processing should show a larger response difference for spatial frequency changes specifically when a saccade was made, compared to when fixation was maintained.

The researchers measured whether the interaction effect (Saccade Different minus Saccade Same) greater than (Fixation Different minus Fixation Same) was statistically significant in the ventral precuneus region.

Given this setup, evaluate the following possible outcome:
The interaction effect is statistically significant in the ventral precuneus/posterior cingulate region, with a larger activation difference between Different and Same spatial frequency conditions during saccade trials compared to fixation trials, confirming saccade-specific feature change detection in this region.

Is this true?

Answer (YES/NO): YES